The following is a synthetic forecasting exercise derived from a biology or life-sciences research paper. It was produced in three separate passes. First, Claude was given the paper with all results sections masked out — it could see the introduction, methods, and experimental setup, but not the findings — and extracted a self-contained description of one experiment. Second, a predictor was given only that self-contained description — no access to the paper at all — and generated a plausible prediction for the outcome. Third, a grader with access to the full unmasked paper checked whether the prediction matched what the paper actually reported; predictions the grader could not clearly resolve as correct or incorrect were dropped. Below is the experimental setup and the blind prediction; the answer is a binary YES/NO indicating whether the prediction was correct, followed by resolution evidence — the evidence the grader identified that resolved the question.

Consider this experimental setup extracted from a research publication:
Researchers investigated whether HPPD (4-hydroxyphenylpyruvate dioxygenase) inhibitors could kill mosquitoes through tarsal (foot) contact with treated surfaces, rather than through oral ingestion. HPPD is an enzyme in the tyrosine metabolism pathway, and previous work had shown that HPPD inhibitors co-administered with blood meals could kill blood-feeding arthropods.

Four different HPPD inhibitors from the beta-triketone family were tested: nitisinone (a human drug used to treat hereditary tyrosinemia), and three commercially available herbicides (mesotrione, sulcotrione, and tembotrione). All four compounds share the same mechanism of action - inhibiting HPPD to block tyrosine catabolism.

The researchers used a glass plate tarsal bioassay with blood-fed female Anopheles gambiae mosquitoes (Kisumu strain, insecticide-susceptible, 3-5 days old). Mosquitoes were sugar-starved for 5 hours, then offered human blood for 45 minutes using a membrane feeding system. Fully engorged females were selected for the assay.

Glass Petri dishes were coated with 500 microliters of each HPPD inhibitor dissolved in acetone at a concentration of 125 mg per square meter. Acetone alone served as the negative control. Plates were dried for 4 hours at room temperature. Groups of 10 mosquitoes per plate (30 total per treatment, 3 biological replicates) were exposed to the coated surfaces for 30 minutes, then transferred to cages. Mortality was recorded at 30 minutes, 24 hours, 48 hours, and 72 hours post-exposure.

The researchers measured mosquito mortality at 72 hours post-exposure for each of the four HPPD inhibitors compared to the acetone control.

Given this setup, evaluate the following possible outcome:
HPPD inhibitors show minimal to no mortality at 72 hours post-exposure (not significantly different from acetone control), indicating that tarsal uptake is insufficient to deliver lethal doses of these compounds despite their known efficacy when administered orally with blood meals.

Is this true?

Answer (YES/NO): NO